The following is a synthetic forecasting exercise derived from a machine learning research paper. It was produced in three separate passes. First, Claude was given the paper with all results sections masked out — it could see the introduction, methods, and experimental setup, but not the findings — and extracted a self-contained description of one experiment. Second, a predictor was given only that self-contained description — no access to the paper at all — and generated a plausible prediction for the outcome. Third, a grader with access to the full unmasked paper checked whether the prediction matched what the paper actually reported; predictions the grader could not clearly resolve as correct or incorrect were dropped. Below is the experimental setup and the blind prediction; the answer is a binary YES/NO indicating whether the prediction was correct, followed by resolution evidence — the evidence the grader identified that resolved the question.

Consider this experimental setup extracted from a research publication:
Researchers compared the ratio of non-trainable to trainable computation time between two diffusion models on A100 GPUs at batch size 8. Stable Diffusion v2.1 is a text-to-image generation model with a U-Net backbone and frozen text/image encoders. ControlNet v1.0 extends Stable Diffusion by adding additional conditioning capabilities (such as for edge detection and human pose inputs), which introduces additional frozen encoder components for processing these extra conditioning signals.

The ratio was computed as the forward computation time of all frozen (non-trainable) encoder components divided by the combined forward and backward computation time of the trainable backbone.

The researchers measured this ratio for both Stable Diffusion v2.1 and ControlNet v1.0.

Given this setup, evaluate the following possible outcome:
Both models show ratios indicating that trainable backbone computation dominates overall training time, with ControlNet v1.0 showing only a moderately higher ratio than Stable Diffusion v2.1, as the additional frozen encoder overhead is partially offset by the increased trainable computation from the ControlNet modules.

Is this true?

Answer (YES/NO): NO